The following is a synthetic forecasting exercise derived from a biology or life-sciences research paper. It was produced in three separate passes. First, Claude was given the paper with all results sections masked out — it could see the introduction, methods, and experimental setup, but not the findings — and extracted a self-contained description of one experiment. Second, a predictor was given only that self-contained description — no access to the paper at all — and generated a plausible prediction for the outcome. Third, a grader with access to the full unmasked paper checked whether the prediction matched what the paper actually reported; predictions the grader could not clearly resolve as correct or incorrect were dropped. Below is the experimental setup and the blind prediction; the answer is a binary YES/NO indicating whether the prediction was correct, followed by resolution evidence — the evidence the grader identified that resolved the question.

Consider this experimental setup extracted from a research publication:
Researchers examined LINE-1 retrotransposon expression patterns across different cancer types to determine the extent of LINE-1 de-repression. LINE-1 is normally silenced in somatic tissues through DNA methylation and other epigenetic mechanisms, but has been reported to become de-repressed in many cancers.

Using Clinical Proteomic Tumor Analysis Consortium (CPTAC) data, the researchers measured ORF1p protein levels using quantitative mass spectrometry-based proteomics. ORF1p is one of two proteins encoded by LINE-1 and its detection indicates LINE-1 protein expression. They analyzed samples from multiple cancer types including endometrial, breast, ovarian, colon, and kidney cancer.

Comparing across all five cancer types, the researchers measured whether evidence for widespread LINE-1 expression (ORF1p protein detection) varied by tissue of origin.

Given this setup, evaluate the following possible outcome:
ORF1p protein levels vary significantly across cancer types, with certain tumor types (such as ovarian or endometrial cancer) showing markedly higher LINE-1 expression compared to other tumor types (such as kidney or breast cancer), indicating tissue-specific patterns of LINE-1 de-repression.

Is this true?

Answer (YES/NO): NO